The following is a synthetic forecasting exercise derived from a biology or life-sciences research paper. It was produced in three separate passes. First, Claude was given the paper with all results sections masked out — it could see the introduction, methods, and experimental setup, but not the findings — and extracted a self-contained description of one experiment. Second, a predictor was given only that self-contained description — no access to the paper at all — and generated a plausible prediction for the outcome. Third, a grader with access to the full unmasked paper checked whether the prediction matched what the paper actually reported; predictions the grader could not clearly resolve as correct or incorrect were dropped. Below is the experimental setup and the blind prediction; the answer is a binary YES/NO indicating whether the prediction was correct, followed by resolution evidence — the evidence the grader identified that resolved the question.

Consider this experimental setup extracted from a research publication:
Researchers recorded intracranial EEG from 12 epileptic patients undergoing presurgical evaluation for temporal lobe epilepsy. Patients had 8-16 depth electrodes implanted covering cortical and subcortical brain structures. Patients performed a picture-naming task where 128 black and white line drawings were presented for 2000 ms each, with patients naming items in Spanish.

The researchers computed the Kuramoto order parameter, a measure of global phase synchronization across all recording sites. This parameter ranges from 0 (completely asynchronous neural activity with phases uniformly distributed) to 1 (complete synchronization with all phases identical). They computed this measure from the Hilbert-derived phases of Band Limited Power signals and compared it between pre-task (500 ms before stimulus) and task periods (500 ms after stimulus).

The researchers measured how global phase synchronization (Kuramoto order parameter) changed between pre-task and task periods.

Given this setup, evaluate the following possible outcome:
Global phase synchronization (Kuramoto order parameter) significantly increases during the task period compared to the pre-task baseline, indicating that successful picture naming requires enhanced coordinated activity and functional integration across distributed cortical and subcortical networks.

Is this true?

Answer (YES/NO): YES